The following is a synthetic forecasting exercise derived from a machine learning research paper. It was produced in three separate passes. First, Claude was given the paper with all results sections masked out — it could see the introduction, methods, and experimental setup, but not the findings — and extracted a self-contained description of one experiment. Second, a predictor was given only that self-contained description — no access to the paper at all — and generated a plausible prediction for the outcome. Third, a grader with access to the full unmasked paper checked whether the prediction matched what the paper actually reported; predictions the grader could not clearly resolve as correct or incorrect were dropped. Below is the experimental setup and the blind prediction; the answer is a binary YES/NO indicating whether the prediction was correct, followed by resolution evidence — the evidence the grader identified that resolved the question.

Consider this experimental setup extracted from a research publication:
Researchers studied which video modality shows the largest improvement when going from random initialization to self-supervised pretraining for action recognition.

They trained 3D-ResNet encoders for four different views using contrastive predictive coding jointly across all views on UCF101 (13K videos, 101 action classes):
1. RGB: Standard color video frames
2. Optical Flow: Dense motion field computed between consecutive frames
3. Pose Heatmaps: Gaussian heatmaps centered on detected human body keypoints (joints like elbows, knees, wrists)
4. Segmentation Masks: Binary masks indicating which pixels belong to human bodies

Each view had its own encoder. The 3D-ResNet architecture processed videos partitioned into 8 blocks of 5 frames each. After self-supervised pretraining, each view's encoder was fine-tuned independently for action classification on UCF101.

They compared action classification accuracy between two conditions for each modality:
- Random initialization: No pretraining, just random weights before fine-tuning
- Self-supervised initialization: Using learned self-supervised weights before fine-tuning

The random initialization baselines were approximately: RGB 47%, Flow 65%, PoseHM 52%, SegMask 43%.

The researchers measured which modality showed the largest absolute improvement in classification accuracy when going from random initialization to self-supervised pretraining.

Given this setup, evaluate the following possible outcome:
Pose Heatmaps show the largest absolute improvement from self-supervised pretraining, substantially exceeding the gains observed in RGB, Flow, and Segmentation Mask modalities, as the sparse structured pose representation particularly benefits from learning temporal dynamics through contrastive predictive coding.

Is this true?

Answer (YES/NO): NO